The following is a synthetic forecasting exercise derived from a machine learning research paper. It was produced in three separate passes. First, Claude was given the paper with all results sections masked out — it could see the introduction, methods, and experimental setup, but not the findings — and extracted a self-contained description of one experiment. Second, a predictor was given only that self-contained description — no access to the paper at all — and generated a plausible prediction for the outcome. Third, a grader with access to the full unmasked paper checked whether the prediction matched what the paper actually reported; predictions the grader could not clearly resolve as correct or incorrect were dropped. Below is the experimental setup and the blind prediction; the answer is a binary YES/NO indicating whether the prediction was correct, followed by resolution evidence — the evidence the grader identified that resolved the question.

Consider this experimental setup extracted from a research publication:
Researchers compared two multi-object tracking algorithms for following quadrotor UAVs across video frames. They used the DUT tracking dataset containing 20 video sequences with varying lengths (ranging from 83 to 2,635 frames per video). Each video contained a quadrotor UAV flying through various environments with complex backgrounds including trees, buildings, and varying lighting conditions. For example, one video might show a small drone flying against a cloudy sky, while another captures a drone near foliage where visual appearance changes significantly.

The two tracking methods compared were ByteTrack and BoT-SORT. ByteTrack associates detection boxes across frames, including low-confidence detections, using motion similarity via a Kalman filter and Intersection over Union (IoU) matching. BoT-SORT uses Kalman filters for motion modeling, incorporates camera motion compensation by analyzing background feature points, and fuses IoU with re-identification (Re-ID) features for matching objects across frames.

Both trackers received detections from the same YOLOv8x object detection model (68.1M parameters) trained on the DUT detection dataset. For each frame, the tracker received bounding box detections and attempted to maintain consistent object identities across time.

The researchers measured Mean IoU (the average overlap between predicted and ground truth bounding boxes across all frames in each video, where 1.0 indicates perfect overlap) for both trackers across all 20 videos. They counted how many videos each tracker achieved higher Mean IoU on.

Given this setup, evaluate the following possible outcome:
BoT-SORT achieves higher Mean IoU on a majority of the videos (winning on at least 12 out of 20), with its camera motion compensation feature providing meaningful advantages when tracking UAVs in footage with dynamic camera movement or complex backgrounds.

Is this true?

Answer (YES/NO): YES